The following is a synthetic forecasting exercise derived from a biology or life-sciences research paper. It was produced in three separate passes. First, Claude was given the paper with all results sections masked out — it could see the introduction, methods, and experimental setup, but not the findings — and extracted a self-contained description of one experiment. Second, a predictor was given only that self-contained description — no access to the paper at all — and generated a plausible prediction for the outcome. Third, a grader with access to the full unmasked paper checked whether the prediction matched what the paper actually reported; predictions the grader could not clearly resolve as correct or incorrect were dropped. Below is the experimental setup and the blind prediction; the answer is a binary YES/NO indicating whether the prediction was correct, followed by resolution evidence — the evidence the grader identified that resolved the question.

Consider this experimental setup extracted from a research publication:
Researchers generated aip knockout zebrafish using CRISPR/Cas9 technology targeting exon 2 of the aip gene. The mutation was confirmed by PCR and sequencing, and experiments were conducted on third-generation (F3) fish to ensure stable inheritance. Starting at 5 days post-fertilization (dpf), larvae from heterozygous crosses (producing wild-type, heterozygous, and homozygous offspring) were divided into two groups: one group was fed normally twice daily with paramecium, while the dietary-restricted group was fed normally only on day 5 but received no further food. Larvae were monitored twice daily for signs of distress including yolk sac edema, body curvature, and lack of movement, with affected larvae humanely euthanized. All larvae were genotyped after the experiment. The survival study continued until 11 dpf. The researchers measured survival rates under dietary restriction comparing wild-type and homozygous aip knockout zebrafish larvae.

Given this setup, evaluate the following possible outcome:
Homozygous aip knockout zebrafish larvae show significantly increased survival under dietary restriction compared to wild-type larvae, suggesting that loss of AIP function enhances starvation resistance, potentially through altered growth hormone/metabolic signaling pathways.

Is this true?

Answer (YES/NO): NO